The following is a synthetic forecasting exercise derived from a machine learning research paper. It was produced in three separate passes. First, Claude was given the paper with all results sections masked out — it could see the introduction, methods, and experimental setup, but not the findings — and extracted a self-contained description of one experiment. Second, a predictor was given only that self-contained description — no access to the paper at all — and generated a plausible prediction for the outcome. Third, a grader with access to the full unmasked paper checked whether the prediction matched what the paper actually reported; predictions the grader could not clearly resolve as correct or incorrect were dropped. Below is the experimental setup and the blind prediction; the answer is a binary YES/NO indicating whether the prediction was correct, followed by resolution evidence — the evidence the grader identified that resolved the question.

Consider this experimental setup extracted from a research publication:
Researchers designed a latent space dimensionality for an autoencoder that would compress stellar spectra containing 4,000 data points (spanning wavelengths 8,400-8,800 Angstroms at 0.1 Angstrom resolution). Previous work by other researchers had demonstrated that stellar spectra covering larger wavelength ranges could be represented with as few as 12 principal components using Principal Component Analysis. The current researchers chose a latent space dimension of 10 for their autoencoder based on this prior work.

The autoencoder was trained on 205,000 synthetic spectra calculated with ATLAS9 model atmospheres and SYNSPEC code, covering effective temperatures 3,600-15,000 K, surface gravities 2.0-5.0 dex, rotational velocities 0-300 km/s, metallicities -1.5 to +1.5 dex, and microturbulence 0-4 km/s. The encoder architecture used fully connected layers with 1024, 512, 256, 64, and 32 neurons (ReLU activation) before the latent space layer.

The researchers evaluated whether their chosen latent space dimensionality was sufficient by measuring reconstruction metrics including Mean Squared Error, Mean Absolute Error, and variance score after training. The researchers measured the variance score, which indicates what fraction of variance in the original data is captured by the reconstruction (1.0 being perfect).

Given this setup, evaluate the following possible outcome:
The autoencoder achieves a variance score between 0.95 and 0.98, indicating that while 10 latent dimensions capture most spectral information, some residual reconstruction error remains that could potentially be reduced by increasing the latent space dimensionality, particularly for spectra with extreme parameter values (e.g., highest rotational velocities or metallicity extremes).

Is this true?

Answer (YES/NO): NO